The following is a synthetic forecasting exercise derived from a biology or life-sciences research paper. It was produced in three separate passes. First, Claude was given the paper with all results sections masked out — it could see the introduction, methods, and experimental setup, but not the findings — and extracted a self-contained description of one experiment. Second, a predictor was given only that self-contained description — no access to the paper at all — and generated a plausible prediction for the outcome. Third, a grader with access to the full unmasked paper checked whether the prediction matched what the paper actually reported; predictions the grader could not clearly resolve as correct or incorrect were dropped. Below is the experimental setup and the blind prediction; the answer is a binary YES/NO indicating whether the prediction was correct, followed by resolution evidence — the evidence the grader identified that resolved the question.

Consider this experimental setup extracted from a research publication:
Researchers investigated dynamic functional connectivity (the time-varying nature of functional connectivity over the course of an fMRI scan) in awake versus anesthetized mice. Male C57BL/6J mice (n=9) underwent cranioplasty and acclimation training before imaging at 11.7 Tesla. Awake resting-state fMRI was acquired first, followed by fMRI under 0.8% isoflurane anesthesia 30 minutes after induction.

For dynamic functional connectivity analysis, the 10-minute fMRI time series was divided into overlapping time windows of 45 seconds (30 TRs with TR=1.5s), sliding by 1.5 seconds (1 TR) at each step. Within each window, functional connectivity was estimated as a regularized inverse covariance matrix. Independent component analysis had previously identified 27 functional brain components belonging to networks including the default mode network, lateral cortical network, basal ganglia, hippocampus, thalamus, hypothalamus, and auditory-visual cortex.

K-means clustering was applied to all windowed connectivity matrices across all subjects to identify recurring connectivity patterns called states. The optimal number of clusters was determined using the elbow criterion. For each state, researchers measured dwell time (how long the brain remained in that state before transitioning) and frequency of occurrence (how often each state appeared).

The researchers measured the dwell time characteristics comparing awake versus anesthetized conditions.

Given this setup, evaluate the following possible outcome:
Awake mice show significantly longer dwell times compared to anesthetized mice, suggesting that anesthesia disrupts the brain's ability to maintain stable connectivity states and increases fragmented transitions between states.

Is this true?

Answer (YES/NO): NO